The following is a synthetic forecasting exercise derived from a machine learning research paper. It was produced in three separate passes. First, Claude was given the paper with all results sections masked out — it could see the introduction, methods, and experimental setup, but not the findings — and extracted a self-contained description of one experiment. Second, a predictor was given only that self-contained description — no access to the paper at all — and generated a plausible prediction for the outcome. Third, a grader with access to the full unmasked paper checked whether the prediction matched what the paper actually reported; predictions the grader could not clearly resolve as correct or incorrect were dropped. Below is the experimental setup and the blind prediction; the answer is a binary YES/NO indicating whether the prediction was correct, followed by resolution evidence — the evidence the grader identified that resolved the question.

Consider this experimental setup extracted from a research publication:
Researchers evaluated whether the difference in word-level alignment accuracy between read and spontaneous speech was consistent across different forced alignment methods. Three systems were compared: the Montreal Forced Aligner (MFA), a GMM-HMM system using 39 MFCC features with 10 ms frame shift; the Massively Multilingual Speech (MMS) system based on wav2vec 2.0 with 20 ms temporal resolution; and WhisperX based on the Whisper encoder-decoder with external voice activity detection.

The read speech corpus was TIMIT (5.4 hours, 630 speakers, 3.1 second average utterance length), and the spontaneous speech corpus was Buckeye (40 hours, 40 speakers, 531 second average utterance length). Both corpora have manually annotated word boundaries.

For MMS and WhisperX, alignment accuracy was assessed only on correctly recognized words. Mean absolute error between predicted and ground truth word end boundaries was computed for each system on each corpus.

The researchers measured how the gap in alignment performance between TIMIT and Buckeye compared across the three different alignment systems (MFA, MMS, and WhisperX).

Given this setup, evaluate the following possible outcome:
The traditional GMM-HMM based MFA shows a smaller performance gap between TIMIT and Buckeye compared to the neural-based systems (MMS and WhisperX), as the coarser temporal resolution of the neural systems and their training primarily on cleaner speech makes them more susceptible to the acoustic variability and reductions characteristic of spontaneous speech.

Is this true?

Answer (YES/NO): NO